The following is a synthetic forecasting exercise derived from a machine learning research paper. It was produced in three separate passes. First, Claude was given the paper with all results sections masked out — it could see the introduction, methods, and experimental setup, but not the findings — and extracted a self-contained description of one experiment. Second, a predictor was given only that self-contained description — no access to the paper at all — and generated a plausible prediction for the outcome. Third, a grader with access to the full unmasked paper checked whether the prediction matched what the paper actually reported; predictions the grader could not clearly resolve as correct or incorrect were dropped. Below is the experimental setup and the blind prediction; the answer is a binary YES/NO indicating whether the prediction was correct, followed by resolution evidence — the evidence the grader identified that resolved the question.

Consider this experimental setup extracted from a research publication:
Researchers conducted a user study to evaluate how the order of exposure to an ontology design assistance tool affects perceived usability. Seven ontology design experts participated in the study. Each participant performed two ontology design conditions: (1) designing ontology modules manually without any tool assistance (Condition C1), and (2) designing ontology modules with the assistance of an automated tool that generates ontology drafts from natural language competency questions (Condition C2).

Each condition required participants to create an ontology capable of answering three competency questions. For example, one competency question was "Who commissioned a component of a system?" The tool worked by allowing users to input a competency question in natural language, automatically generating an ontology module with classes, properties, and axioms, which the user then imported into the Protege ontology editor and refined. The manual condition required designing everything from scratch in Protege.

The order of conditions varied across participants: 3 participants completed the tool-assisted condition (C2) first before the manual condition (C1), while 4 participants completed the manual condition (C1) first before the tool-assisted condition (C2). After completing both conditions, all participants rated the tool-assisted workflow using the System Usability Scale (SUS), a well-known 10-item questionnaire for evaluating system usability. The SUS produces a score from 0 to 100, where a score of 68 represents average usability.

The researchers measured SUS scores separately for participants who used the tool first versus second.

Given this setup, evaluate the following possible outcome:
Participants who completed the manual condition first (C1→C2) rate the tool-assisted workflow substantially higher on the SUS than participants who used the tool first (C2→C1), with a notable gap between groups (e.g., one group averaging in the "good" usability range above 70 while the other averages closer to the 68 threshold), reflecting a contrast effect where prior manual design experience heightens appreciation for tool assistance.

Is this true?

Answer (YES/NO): YES